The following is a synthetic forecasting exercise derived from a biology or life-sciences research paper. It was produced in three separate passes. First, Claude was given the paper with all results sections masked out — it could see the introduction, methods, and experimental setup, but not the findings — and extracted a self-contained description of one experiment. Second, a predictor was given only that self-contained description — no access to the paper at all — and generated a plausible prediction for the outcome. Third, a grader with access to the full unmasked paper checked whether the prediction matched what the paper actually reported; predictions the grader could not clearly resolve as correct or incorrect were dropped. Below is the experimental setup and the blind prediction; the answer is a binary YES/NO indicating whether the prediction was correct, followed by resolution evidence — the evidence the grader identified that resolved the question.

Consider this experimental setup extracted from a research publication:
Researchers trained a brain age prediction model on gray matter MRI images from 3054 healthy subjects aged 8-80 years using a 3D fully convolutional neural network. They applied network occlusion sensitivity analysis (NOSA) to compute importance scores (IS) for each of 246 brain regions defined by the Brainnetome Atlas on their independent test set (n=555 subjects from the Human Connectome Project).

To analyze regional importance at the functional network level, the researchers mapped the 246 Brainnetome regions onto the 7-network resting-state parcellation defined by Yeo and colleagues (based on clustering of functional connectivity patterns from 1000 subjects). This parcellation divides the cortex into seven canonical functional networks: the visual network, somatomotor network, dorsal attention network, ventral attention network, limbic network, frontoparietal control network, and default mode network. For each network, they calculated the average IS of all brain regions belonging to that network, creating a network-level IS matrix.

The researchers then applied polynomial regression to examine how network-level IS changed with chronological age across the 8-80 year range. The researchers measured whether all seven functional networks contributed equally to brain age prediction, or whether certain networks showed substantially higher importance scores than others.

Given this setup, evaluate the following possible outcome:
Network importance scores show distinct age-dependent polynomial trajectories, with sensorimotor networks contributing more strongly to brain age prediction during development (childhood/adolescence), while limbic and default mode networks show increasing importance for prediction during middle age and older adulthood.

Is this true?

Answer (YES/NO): NO